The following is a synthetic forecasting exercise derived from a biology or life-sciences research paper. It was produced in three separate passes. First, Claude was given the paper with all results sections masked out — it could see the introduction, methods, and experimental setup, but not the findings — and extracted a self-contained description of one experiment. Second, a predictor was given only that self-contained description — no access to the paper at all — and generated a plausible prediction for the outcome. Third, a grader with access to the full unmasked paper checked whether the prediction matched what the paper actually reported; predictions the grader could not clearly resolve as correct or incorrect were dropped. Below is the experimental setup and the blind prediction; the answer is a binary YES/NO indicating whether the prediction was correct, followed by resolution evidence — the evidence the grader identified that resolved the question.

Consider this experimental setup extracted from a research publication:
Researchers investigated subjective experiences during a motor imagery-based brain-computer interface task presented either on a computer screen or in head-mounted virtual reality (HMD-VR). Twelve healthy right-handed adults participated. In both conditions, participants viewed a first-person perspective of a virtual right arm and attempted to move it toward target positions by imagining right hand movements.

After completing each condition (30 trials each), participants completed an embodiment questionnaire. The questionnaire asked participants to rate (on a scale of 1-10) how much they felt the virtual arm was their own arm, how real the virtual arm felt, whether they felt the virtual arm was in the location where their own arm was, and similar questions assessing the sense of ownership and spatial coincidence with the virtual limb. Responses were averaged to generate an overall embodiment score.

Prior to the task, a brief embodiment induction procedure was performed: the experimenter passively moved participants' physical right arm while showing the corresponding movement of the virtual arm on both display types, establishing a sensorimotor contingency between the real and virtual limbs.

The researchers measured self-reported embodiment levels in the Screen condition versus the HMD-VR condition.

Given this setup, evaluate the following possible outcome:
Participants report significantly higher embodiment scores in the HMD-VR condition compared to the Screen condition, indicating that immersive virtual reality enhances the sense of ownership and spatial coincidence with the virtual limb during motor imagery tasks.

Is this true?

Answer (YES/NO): NO